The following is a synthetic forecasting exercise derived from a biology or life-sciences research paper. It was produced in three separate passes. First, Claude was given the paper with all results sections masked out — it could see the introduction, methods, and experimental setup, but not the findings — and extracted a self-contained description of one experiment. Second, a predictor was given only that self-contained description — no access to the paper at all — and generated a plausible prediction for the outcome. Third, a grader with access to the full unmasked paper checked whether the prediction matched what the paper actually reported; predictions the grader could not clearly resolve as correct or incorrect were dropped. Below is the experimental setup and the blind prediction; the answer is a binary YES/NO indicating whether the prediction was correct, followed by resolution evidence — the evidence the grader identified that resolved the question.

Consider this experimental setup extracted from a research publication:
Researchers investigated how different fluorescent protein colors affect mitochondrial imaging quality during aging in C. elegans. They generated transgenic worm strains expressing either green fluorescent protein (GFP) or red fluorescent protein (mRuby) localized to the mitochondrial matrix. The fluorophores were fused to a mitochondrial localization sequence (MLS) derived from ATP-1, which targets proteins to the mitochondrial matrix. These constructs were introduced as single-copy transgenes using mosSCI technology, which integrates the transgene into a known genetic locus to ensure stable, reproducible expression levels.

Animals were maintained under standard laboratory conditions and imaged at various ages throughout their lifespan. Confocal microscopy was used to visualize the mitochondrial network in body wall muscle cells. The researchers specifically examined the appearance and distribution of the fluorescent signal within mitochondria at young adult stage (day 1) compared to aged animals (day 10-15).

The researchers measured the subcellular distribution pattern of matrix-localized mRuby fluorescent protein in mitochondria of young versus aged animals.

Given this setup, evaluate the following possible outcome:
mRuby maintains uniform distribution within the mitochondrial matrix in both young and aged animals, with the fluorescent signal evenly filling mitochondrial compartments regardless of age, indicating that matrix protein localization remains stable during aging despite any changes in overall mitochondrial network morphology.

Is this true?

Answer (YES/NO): NO